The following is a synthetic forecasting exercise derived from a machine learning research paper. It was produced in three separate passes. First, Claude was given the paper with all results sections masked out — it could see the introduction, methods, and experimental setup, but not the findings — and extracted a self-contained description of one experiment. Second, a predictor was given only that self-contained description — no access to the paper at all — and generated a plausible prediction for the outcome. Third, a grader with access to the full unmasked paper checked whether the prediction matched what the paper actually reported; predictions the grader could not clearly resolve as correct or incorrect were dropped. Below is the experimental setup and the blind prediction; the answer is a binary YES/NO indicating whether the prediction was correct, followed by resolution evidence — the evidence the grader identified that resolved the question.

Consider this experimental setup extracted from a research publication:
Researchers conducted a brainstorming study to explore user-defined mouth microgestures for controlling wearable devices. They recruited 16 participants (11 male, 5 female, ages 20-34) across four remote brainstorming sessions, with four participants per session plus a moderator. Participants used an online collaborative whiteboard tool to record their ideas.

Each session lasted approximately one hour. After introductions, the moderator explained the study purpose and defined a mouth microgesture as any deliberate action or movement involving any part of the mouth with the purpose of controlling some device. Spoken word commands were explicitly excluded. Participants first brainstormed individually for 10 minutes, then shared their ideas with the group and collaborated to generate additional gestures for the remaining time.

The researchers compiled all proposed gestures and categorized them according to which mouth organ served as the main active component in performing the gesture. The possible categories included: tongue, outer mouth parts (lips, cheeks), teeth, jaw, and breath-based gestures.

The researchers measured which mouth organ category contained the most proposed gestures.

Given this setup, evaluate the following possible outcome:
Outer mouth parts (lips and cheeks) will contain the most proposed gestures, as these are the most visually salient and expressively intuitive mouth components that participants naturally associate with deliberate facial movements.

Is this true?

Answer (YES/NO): NO